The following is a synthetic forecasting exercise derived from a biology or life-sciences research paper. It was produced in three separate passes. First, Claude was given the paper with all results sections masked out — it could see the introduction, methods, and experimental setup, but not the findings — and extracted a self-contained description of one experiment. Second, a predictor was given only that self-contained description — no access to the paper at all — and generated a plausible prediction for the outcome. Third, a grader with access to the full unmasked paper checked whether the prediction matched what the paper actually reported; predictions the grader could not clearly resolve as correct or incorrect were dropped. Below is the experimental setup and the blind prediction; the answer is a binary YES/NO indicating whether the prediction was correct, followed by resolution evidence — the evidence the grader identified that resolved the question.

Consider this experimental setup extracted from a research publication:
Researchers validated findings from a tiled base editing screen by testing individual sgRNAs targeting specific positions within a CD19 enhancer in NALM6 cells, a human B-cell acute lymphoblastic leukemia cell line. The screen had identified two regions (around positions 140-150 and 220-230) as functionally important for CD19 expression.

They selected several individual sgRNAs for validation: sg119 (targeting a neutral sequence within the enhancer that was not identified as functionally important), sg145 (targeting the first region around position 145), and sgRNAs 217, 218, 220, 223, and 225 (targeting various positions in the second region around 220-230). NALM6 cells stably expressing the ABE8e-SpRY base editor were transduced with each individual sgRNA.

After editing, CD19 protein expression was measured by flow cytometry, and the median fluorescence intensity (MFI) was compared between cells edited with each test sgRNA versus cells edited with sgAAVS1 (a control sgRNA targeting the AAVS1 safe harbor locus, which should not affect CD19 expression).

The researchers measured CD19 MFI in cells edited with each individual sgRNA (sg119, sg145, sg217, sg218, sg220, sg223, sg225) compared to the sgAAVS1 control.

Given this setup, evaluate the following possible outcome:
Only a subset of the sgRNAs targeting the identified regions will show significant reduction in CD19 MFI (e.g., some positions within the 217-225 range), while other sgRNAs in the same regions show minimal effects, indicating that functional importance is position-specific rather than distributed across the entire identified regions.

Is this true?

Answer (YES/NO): NO